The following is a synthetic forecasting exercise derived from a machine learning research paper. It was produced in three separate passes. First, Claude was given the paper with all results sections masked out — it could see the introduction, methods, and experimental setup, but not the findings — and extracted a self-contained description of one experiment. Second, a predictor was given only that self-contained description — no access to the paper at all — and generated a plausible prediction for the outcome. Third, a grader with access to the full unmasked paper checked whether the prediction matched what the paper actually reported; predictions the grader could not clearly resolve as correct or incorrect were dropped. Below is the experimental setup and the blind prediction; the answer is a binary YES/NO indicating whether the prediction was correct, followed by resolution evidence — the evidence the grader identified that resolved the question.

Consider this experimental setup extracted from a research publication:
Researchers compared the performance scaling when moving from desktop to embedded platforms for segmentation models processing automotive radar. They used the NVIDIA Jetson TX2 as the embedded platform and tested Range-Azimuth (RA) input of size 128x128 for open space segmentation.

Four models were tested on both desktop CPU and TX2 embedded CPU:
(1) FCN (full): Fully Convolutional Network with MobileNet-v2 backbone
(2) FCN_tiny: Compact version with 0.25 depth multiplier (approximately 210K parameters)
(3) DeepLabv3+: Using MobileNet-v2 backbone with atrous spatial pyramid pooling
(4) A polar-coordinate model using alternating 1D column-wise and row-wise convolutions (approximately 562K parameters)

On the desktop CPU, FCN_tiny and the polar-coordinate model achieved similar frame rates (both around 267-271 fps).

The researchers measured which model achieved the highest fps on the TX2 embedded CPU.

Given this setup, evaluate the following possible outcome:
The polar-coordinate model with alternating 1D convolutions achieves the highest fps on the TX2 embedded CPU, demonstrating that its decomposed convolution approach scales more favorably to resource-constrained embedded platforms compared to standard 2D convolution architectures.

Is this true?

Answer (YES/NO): NO